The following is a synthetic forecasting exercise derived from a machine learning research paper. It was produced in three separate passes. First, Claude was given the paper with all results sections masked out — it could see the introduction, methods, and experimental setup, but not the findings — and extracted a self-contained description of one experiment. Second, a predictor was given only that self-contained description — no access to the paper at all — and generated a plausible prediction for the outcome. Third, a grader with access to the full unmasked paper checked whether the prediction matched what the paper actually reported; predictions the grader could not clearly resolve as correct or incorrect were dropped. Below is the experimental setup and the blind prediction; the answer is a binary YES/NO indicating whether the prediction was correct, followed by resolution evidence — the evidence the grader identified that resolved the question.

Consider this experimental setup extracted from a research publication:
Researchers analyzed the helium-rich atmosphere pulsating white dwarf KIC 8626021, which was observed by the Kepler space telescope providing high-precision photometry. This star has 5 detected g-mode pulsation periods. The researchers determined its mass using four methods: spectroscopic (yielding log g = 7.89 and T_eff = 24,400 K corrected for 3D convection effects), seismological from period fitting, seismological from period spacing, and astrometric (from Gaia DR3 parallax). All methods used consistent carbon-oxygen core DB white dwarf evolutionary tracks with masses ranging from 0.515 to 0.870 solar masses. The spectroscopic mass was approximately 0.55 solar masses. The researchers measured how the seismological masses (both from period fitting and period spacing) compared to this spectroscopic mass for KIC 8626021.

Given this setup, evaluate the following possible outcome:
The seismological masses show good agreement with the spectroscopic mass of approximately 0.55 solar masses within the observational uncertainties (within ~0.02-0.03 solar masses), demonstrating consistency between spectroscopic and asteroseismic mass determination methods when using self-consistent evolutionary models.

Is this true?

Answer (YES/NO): NO